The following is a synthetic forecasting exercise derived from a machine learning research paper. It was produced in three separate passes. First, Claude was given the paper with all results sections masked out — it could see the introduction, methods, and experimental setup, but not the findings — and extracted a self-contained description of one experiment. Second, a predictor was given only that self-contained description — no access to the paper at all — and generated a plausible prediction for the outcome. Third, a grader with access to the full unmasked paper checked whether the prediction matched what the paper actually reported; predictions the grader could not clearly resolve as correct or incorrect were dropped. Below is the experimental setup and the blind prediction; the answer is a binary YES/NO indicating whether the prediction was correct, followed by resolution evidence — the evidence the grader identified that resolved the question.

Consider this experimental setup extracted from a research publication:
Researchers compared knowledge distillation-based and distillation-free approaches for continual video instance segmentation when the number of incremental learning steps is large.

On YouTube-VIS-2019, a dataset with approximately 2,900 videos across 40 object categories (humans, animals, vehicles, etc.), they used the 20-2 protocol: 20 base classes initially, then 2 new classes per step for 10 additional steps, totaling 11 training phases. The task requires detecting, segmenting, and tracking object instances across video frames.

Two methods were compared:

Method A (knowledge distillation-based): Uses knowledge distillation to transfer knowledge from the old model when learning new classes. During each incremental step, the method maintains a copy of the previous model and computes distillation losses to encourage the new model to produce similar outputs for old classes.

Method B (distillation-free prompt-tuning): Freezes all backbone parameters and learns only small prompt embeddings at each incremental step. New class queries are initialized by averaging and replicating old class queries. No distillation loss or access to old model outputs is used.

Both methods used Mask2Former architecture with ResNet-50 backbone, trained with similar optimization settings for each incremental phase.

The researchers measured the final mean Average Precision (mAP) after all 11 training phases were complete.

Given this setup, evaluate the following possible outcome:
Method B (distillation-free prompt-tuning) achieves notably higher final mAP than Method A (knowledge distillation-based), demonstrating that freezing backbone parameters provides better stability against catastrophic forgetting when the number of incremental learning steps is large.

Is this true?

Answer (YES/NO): YES